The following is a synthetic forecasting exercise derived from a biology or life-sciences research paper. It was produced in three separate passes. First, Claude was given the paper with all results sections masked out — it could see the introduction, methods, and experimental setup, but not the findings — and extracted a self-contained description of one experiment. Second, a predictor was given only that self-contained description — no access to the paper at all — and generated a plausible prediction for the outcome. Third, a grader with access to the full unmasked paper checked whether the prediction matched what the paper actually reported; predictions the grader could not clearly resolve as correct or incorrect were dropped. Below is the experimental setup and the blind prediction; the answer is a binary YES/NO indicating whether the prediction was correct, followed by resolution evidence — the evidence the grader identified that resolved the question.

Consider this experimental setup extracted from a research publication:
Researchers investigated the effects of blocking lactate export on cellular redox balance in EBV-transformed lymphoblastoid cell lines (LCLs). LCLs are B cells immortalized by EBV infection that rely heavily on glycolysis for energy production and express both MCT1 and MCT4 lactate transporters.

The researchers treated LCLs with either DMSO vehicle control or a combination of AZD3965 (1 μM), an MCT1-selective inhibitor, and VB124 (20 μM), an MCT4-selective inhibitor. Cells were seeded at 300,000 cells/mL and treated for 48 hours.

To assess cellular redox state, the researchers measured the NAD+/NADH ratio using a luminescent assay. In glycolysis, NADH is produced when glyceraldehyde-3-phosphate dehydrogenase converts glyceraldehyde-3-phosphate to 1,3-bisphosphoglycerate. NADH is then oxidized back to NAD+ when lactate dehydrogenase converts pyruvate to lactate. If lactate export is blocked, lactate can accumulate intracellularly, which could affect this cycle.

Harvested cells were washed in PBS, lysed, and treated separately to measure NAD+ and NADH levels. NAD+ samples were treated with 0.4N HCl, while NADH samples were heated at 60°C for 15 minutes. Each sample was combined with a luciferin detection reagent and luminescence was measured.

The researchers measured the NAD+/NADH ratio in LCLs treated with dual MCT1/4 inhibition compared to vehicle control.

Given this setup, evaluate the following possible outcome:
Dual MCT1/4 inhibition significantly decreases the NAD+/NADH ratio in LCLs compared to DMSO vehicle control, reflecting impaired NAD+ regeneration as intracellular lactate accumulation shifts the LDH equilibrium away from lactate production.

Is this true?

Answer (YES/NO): YES